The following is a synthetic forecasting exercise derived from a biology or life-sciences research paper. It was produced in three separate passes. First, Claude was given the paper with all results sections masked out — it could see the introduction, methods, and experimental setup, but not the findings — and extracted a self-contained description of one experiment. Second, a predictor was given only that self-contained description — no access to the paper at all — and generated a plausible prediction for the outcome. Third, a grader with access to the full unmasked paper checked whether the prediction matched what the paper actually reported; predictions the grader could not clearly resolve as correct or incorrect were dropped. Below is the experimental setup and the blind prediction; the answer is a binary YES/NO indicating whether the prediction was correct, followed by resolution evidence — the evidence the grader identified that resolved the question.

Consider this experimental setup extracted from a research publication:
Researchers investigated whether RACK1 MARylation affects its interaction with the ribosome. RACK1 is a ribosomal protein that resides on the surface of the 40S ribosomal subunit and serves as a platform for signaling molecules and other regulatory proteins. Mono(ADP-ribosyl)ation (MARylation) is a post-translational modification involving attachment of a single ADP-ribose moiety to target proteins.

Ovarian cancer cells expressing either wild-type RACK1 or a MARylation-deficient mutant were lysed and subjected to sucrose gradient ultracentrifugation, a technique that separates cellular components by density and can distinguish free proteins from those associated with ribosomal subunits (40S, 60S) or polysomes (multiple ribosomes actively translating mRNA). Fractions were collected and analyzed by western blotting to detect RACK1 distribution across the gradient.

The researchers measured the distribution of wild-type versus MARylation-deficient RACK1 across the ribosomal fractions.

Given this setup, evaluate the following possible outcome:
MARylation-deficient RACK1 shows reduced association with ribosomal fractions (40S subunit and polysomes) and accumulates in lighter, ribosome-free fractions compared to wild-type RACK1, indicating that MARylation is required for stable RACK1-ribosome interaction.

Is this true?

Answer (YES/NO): NO